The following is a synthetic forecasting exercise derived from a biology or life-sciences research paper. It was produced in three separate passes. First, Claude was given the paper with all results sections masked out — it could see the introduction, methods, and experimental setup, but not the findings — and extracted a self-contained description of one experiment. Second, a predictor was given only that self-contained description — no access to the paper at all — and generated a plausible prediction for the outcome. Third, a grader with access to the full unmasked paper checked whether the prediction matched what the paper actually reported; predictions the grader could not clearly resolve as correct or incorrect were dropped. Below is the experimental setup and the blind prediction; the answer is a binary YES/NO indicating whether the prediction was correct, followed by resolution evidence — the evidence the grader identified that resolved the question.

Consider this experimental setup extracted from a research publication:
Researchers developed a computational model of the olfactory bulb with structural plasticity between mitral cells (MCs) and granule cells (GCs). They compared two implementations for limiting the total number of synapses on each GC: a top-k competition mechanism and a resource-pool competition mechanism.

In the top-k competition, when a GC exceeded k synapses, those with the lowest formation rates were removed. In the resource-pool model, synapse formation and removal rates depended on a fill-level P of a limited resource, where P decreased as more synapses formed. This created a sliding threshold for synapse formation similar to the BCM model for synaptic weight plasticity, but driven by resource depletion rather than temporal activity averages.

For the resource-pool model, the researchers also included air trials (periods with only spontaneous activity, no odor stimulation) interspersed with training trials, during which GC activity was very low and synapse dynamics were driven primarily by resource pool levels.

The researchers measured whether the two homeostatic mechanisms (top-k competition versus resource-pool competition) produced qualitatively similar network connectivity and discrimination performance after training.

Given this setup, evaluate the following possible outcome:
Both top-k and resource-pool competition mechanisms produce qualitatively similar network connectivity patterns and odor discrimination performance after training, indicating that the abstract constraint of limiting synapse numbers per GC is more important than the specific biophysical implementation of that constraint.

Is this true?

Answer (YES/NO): YES